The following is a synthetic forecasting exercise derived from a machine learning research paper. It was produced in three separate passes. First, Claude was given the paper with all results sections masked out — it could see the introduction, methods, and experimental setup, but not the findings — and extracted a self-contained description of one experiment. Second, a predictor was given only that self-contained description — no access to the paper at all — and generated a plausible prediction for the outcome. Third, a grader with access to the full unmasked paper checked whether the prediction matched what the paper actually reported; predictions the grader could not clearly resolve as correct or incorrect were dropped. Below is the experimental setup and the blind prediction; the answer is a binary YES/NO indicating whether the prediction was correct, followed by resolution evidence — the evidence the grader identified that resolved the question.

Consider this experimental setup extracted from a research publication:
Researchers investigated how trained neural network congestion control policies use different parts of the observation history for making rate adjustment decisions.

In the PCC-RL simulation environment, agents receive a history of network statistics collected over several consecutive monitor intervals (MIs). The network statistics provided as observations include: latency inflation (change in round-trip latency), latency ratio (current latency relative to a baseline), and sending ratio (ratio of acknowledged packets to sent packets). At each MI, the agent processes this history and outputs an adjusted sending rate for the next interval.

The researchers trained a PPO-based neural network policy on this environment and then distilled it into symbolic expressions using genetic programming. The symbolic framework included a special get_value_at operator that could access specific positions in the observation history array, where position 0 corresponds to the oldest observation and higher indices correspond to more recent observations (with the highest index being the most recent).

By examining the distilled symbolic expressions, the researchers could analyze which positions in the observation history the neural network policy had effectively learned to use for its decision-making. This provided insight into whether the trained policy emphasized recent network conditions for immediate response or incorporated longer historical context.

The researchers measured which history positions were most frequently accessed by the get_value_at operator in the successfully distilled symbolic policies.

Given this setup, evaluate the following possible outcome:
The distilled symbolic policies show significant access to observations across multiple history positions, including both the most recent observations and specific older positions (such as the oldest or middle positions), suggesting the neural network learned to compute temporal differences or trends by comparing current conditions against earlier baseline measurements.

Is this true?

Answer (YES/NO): NO